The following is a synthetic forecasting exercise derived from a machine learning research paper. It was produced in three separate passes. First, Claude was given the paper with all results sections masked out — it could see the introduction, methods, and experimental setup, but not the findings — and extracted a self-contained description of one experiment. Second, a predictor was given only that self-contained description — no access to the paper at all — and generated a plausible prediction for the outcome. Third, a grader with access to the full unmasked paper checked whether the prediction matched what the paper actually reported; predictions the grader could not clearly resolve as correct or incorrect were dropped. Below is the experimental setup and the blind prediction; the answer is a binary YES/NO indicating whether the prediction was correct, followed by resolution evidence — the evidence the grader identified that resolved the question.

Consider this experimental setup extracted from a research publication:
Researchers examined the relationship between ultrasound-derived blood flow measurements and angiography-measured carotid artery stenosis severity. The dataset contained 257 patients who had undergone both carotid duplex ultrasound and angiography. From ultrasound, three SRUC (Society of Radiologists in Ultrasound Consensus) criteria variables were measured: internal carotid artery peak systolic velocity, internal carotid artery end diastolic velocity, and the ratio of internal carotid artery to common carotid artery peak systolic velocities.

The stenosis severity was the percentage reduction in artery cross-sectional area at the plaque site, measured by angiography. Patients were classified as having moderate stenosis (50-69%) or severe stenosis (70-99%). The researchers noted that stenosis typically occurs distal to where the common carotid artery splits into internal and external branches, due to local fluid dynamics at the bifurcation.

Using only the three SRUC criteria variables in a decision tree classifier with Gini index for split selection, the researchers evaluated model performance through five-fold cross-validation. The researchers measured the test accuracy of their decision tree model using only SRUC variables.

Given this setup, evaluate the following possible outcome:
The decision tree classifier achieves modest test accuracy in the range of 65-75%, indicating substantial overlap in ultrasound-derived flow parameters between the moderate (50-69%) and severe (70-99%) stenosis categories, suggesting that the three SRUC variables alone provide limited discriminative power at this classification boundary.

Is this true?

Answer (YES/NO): YES